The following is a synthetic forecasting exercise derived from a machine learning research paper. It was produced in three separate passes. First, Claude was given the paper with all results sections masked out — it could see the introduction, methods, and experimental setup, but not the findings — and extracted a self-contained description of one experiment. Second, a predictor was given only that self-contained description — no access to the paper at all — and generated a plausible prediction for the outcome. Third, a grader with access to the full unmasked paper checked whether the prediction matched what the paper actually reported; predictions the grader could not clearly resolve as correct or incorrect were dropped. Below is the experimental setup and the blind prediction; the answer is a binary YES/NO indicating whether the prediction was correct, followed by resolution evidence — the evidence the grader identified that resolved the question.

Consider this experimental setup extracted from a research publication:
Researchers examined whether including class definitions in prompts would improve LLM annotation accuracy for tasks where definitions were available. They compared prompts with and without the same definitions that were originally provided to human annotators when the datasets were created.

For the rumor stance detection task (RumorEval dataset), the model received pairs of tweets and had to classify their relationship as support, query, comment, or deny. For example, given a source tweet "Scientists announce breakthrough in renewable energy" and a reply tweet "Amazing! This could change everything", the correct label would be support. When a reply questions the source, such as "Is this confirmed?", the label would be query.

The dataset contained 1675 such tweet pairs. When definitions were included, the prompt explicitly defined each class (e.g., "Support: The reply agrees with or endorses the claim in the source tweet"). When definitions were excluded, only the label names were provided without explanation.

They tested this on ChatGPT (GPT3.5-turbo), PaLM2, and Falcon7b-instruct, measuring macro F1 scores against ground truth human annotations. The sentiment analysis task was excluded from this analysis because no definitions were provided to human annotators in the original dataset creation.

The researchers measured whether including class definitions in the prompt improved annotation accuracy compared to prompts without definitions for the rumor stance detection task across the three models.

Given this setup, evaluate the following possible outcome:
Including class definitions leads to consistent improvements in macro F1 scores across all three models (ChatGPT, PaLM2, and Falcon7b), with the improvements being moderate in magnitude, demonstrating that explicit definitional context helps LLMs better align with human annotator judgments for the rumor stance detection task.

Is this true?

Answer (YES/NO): NO